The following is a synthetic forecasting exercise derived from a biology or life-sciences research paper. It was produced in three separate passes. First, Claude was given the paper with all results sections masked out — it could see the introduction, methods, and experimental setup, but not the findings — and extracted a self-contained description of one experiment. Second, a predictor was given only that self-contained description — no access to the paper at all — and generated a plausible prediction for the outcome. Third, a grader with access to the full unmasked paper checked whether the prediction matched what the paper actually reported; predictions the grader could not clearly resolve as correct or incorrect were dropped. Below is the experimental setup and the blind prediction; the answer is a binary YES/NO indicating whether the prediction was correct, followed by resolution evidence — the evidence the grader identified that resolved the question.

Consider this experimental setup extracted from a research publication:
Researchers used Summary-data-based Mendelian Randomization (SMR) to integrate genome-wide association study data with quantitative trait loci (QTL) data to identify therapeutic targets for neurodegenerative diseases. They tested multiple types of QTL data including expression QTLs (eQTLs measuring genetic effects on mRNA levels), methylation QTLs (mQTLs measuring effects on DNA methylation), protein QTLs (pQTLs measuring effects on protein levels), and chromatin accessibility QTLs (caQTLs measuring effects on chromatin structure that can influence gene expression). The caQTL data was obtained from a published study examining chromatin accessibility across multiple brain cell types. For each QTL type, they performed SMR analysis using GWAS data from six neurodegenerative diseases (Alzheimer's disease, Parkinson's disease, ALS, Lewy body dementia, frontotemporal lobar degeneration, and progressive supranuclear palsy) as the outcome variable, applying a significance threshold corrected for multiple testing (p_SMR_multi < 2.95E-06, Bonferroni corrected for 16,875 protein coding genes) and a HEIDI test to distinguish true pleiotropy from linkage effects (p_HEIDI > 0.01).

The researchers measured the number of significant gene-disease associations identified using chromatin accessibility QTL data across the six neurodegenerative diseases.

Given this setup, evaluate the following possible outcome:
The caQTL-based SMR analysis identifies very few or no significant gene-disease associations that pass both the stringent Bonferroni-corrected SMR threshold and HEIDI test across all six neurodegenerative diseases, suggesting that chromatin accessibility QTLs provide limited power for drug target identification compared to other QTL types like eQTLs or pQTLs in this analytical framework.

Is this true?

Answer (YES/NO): NO